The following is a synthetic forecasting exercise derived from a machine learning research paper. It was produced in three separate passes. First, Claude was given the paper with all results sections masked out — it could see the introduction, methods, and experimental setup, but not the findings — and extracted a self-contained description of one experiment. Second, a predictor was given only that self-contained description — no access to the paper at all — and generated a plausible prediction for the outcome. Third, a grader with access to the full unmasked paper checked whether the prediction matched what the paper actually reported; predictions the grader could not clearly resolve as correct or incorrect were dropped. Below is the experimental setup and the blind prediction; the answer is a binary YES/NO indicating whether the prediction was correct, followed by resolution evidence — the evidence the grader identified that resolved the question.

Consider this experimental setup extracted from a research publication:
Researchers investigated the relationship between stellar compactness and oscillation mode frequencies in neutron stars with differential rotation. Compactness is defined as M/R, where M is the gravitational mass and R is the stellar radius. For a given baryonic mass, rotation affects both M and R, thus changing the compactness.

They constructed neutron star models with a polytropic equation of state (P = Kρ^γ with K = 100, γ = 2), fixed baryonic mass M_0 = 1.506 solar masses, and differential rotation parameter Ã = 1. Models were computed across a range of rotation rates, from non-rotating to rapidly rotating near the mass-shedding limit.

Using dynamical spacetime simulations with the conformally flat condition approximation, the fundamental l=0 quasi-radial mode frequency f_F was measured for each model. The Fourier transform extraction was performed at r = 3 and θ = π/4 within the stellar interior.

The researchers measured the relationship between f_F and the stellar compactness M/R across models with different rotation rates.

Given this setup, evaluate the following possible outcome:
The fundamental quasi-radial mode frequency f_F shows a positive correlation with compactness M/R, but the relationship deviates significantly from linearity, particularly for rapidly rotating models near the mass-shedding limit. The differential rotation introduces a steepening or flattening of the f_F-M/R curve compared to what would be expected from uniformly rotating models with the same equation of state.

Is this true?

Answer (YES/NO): NO